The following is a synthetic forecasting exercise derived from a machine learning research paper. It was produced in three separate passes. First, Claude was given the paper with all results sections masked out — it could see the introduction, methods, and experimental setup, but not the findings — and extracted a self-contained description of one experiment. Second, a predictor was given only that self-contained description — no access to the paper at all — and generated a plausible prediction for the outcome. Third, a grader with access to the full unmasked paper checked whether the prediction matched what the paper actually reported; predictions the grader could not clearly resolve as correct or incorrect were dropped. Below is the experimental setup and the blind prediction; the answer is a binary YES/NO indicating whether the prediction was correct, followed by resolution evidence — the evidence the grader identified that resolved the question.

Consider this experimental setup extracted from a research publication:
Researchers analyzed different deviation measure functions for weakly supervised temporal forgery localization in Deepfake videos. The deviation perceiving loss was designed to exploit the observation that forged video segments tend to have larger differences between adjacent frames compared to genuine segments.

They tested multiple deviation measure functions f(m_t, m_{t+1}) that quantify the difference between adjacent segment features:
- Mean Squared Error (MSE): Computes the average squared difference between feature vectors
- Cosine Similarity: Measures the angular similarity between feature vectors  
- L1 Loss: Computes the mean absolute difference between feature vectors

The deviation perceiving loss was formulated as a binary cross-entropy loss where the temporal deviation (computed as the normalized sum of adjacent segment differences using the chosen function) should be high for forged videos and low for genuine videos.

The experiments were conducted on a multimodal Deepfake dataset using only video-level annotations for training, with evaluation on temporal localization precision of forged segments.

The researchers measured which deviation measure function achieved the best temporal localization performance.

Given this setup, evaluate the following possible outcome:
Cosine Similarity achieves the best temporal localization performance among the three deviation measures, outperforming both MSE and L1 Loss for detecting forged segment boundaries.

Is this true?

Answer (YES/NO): NO